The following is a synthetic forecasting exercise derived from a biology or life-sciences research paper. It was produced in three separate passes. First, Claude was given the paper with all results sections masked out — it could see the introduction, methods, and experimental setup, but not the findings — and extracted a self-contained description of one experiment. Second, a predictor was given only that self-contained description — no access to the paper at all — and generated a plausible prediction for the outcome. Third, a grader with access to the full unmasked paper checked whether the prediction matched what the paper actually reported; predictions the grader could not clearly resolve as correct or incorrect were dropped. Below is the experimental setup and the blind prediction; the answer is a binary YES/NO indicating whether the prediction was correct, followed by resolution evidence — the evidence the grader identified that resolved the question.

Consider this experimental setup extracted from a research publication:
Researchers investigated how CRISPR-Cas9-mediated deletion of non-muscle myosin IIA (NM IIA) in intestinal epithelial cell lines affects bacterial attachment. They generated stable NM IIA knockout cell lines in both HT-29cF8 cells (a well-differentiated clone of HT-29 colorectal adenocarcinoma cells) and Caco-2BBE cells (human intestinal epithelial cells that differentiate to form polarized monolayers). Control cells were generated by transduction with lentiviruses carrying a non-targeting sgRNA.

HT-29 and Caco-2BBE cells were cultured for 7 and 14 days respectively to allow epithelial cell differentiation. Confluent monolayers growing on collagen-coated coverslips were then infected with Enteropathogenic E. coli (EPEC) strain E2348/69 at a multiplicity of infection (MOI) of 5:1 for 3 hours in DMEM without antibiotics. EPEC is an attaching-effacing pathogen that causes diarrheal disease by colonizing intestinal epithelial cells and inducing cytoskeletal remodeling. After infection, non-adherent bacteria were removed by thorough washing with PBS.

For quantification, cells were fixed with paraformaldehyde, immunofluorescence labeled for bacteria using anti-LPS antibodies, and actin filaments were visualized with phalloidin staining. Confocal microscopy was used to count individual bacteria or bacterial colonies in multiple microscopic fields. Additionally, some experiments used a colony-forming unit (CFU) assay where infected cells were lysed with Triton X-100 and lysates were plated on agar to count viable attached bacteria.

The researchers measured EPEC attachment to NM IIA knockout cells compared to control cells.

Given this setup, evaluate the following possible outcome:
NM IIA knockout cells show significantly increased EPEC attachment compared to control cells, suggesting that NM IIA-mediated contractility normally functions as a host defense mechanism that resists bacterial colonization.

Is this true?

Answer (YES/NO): YES